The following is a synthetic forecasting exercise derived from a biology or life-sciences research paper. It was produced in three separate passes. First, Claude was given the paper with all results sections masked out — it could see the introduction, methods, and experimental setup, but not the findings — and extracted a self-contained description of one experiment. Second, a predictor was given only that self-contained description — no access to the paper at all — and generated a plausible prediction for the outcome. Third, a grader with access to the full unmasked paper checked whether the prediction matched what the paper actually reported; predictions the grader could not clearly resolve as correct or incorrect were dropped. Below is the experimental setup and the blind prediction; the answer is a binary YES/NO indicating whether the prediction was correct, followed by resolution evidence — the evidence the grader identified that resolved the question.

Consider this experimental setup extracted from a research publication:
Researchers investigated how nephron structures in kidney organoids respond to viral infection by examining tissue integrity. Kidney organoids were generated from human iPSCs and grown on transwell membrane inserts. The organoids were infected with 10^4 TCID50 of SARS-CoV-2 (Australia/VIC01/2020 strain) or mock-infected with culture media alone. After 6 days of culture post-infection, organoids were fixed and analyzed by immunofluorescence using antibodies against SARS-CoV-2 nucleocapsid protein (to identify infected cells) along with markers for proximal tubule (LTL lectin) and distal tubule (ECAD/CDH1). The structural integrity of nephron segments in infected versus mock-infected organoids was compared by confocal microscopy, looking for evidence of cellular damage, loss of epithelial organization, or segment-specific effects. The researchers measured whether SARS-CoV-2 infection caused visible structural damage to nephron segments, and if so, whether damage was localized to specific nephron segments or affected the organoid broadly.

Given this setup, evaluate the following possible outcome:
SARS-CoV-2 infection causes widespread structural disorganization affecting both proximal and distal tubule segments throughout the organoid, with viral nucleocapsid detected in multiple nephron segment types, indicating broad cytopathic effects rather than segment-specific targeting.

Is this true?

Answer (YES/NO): NO